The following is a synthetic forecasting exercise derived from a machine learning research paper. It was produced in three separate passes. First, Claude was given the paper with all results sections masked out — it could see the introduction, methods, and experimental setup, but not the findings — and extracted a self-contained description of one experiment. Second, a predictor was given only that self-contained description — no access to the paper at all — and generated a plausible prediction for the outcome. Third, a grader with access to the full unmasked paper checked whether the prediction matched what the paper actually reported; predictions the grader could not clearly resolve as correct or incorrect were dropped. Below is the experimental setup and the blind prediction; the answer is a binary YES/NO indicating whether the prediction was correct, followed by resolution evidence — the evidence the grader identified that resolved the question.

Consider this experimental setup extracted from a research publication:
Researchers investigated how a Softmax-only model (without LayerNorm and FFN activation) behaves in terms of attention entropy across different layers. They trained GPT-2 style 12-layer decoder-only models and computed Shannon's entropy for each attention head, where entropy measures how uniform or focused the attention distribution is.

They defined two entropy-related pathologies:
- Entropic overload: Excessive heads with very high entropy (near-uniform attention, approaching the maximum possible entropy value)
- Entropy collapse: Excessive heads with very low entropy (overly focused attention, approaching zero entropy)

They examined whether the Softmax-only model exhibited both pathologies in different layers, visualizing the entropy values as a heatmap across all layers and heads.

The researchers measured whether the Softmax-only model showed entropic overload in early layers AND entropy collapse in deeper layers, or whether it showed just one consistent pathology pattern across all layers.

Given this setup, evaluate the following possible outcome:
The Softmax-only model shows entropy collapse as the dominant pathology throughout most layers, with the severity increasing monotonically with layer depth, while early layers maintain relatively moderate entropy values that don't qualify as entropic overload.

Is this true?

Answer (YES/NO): NO